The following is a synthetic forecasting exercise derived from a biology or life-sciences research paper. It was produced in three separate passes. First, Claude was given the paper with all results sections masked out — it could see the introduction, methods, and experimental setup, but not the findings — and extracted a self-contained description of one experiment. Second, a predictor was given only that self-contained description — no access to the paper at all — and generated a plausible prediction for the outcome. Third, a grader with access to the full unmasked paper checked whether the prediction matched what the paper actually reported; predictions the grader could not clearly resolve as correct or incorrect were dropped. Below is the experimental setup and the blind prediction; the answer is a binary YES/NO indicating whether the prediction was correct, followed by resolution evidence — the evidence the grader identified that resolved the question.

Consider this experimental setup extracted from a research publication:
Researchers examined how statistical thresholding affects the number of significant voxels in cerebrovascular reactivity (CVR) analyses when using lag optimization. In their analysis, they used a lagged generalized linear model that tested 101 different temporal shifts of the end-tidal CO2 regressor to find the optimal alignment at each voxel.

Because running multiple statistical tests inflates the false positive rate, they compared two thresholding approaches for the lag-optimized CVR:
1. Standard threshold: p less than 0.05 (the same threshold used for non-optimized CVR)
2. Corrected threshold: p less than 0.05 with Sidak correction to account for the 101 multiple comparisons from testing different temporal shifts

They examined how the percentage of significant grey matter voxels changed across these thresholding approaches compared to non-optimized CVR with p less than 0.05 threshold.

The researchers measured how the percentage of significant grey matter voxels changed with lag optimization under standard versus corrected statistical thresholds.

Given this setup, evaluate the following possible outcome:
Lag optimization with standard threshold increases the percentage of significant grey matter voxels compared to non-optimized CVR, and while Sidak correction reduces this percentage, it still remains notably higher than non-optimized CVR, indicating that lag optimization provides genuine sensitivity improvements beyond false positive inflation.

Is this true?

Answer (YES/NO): NO